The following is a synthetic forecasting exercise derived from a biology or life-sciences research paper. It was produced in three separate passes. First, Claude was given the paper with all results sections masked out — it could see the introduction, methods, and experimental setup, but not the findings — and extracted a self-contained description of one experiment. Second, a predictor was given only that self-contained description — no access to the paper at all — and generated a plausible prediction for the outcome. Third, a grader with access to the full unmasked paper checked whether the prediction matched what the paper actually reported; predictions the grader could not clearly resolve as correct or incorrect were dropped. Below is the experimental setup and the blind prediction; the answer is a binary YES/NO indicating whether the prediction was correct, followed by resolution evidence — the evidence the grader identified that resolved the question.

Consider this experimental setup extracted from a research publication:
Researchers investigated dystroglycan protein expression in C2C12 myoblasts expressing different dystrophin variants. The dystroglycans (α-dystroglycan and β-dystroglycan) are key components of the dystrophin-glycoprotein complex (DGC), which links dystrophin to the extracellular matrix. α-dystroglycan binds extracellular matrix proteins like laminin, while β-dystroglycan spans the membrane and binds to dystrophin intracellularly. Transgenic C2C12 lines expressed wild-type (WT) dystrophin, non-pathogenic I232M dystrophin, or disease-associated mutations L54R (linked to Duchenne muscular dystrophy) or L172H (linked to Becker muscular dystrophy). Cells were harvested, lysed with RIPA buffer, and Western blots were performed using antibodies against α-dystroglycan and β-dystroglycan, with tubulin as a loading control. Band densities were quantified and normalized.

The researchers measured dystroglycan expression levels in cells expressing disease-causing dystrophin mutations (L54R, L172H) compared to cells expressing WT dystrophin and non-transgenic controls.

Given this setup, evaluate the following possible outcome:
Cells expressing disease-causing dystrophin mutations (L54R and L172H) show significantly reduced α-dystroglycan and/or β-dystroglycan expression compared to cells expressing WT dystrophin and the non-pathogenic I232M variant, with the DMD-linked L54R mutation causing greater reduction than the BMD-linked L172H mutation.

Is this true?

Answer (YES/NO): NO